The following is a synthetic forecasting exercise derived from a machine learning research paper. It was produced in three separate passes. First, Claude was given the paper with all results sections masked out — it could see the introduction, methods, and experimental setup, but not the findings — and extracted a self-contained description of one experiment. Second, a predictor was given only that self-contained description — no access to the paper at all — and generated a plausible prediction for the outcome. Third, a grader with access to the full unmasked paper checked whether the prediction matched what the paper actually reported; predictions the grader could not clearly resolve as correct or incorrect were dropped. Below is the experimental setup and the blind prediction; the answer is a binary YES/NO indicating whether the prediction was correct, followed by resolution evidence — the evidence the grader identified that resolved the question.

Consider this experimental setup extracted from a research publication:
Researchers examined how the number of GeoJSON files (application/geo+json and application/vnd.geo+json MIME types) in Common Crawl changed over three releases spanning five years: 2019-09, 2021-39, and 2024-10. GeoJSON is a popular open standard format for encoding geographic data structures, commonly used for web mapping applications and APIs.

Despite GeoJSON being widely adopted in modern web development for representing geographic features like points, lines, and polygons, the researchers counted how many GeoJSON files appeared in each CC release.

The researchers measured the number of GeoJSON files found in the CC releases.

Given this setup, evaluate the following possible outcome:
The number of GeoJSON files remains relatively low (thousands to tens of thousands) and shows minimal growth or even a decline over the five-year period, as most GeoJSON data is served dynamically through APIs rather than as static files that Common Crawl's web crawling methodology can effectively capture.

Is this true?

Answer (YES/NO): NO